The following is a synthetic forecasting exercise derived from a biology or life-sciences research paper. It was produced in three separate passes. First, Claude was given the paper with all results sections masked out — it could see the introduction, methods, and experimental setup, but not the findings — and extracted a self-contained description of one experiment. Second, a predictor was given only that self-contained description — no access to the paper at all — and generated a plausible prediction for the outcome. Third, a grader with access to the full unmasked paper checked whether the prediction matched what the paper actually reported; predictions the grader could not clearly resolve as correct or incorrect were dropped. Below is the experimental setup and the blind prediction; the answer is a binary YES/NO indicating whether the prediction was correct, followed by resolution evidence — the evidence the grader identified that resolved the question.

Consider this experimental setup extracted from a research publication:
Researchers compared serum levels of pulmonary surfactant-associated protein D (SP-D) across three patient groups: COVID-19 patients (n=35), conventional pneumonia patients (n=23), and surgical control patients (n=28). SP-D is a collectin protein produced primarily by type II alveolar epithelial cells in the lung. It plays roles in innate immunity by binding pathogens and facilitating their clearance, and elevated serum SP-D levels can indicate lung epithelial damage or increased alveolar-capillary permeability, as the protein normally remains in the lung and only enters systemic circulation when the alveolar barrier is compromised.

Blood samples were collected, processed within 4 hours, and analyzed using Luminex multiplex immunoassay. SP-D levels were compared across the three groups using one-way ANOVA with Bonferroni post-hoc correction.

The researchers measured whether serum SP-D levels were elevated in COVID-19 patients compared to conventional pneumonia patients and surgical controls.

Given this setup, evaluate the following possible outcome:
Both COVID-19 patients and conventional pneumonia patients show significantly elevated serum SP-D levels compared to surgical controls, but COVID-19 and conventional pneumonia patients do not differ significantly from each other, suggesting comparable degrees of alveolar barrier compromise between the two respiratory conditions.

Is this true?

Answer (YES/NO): NO